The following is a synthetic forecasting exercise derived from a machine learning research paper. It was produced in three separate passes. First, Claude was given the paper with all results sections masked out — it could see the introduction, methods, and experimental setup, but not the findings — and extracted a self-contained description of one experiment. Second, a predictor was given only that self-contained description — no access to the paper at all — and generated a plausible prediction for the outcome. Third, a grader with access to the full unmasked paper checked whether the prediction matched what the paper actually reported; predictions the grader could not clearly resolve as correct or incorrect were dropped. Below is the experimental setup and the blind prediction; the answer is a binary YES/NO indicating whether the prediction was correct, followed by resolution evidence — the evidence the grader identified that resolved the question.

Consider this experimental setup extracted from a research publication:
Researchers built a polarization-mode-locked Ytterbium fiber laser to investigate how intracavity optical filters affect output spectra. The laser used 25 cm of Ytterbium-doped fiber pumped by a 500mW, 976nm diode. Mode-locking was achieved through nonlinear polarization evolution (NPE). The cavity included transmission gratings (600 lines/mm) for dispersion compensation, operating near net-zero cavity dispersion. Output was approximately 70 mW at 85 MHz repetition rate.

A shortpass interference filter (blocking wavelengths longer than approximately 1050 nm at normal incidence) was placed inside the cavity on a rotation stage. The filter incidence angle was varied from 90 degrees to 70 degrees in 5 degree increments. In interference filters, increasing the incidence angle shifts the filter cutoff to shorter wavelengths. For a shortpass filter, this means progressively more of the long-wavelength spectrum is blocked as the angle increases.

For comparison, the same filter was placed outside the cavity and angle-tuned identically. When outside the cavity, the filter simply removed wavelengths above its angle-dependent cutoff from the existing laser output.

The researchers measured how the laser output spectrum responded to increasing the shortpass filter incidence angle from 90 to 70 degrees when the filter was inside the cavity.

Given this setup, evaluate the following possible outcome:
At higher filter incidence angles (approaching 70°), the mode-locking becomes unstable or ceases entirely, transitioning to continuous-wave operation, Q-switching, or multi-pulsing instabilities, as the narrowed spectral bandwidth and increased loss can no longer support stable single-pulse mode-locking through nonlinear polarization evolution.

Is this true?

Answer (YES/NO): NO